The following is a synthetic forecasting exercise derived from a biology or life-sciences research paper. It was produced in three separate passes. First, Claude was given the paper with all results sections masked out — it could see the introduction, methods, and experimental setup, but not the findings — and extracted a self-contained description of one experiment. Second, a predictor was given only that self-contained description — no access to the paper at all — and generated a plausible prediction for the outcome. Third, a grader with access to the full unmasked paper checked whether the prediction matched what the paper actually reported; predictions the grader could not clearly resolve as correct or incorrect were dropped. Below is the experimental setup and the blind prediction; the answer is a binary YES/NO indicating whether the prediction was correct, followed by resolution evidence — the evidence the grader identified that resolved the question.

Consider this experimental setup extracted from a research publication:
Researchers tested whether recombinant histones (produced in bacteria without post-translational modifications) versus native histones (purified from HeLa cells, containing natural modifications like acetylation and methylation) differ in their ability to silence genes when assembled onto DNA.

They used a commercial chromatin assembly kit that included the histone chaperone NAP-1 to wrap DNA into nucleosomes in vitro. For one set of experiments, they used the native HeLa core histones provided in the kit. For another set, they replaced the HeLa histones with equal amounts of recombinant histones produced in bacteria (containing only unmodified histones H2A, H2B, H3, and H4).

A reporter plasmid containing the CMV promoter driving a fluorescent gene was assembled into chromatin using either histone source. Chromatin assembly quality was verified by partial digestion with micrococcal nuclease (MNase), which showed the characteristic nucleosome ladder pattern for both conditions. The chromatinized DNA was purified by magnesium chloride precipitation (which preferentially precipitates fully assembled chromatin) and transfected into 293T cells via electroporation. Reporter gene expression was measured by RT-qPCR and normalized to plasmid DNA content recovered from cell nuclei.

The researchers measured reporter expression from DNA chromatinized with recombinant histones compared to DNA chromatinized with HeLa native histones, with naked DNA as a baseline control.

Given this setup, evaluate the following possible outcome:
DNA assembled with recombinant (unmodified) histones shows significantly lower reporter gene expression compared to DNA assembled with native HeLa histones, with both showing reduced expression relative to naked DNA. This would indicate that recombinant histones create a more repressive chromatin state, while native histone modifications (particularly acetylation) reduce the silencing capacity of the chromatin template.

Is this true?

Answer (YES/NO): YES